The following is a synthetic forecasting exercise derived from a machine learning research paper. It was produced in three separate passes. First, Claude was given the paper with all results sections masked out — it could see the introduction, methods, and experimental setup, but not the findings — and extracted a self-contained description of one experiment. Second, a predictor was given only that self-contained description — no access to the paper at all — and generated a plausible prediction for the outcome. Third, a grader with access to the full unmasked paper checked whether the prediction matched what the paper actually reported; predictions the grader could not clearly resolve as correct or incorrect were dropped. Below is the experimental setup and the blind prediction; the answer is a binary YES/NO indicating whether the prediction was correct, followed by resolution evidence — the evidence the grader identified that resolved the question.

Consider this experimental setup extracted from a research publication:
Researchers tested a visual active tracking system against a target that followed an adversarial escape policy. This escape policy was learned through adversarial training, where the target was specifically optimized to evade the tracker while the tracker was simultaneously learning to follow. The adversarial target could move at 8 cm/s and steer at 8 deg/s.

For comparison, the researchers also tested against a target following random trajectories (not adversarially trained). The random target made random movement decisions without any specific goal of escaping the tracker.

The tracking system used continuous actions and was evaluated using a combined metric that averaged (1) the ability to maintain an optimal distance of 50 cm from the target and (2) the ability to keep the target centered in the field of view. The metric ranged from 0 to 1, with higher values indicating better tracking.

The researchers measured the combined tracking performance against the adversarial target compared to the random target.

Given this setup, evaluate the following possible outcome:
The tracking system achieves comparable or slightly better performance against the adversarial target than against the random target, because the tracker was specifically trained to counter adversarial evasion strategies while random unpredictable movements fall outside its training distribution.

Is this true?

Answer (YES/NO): NO